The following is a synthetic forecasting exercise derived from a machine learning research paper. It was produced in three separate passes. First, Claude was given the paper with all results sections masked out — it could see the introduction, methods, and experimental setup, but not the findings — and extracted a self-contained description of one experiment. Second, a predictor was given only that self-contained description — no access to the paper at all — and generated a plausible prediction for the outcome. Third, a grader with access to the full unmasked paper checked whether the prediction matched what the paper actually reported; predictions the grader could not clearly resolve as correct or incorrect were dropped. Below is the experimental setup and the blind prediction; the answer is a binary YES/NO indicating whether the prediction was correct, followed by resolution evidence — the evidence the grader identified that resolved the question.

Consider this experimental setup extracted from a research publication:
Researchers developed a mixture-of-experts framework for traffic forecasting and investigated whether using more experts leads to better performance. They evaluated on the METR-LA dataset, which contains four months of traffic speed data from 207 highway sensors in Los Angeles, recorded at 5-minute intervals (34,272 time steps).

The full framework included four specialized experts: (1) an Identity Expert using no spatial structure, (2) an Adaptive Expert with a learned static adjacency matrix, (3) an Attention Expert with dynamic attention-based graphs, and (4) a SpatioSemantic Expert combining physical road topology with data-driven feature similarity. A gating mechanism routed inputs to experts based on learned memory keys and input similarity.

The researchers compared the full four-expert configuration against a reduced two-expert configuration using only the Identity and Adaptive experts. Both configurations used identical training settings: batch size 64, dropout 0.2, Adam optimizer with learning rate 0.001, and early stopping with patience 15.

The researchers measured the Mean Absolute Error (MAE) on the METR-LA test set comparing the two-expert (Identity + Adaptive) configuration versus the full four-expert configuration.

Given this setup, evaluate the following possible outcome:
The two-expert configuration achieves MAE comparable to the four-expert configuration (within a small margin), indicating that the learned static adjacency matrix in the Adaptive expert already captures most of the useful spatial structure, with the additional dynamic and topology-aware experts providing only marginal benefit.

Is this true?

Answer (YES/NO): NO